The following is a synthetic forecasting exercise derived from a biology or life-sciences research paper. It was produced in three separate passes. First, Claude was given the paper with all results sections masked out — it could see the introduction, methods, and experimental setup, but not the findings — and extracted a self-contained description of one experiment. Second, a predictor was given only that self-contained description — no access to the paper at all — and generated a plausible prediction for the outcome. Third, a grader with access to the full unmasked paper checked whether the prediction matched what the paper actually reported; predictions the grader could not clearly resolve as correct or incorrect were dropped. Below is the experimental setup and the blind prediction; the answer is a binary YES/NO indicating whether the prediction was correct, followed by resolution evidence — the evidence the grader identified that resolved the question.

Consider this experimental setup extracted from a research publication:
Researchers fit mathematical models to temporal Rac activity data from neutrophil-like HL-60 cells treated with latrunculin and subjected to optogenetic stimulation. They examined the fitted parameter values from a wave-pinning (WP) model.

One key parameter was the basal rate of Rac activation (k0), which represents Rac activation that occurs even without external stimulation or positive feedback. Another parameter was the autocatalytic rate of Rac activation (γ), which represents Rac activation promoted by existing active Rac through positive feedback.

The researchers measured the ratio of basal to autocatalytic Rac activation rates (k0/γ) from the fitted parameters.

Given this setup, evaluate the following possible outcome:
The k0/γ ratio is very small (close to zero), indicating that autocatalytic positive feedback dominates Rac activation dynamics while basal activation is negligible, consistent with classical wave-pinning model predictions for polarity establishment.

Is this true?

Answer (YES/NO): YES